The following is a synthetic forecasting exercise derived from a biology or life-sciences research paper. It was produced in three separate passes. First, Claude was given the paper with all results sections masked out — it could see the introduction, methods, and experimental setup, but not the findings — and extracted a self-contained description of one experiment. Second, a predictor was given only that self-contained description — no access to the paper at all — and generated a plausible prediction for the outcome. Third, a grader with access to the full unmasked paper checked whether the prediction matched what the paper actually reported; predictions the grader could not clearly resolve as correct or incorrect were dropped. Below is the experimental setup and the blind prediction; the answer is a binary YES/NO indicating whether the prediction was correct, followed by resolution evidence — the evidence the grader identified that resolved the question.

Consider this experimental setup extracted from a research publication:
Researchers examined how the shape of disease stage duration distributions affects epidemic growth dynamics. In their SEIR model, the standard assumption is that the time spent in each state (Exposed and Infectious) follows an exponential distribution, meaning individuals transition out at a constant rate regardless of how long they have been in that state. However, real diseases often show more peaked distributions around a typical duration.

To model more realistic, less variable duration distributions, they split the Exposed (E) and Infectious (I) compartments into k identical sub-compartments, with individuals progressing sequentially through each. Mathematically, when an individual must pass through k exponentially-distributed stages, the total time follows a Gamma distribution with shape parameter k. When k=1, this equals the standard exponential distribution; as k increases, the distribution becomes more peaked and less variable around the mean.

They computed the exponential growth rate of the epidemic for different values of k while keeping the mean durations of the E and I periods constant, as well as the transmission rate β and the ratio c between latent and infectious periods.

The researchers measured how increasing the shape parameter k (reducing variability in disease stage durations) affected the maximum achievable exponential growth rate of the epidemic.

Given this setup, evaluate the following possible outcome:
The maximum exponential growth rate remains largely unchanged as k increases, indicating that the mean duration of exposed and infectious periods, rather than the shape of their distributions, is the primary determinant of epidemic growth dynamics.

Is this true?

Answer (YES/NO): NO